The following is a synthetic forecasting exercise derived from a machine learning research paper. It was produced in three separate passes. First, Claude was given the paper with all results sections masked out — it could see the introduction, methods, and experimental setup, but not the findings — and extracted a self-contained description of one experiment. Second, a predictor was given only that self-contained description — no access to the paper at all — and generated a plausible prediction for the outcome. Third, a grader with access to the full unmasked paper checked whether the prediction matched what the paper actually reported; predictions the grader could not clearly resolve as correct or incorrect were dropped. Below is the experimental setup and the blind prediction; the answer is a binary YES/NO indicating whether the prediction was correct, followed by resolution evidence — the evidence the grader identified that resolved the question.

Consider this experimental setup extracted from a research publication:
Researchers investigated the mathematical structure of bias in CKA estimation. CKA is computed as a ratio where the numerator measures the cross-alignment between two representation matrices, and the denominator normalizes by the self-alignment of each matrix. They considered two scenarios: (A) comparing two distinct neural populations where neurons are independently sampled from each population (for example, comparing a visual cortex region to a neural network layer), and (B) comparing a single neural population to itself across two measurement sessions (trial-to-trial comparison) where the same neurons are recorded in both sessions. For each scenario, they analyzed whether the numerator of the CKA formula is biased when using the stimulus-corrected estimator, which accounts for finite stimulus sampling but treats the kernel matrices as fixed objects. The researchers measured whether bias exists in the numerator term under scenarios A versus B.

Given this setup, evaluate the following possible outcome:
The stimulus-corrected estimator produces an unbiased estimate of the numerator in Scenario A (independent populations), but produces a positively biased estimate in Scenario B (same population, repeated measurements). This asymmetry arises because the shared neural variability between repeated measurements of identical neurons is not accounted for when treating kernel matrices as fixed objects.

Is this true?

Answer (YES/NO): YES